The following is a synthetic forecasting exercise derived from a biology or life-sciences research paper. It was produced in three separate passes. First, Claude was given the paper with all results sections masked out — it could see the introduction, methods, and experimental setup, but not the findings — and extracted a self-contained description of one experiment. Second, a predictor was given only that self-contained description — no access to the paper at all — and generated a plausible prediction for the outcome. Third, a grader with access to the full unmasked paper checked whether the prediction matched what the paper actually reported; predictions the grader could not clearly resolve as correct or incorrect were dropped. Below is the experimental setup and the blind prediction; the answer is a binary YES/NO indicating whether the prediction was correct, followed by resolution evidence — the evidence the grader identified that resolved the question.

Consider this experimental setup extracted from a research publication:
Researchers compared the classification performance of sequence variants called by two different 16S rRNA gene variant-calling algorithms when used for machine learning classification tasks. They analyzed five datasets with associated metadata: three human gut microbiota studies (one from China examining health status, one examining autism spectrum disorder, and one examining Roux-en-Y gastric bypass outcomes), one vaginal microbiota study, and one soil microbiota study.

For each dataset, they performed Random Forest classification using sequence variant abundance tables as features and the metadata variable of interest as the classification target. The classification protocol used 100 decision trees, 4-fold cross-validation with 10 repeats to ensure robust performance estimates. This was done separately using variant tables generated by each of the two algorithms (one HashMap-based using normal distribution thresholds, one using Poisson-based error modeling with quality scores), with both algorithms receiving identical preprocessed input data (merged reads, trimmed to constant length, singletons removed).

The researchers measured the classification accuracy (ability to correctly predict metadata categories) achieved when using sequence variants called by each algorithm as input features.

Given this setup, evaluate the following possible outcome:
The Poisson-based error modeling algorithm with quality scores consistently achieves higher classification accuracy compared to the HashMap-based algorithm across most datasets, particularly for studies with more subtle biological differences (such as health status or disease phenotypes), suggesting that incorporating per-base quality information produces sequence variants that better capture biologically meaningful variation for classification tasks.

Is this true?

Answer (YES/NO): NO